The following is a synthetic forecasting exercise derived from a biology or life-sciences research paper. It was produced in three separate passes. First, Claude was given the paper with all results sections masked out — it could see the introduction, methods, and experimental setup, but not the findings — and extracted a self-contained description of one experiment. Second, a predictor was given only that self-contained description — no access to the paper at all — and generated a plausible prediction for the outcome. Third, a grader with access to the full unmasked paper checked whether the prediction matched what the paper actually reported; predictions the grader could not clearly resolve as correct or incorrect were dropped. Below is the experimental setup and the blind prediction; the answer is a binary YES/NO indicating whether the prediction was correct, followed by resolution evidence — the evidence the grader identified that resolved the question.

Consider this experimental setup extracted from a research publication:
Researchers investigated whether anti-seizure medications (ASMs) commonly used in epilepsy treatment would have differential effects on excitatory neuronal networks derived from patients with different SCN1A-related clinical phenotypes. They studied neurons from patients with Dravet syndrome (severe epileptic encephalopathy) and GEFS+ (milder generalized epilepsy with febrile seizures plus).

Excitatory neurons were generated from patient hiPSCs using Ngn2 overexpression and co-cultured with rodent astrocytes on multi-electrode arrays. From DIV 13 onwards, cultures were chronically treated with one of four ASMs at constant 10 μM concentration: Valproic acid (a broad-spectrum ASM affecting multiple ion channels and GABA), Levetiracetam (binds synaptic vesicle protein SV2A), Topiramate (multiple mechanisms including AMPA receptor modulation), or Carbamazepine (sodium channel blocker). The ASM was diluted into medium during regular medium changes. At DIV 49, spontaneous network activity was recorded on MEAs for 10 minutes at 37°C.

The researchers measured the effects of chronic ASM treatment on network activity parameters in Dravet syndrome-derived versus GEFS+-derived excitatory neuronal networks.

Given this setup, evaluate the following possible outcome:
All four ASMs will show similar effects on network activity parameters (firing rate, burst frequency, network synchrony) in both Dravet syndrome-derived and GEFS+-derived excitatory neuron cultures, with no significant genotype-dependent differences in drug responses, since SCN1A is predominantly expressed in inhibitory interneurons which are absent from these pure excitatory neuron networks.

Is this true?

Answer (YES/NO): NO